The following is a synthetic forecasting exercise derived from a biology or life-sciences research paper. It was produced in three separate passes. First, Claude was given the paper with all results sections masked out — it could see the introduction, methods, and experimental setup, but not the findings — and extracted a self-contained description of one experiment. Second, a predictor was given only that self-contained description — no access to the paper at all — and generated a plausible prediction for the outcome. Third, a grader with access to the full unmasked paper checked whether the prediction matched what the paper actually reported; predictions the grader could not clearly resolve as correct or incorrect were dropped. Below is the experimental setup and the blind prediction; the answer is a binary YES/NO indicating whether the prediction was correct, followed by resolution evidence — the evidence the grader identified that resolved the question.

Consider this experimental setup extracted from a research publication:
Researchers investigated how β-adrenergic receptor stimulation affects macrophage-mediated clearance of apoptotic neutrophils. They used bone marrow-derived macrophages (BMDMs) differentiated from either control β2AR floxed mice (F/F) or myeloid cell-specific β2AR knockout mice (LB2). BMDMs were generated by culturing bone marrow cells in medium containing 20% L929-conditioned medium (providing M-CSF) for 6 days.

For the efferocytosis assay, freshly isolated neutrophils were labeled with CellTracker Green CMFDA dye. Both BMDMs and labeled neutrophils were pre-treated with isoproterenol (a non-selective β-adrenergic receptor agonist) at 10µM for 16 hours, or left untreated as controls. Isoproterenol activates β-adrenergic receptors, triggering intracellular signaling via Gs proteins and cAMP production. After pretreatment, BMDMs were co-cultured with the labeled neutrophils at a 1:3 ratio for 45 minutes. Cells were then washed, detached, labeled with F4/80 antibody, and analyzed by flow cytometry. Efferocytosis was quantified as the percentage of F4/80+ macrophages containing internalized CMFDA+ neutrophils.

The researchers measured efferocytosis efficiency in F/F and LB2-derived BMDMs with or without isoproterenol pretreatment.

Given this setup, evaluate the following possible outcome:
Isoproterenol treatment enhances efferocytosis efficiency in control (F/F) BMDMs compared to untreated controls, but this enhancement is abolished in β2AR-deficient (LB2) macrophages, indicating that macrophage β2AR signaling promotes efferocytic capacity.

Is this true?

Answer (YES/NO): NO